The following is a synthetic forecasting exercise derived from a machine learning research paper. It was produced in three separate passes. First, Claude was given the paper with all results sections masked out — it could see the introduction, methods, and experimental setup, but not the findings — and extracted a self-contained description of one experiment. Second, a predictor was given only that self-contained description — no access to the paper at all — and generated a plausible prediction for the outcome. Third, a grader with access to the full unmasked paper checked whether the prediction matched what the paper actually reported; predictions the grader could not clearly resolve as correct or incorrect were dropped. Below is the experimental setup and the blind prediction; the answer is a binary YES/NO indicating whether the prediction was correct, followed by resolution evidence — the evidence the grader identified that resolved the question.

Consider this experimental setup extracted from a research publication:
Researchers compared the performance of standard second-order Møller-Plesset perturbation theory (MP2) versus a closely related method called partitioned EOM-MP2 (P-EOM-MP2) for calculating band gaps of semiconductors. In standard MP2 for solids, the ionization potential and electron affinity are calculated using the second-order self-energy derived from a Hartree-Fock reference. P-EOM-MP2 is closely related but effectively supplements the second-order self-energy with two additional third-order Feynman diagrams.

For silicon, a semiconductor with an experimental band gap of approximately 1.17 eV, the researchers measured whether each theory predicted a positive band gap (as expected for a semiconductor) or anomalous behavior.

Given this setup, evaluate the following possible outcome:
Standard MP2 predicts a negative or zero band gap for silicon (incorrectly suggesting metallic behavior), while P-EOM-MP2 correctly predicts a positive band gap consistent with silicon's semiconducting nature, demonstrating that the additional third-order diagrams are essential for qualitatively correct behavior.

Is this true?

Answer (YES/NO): YES